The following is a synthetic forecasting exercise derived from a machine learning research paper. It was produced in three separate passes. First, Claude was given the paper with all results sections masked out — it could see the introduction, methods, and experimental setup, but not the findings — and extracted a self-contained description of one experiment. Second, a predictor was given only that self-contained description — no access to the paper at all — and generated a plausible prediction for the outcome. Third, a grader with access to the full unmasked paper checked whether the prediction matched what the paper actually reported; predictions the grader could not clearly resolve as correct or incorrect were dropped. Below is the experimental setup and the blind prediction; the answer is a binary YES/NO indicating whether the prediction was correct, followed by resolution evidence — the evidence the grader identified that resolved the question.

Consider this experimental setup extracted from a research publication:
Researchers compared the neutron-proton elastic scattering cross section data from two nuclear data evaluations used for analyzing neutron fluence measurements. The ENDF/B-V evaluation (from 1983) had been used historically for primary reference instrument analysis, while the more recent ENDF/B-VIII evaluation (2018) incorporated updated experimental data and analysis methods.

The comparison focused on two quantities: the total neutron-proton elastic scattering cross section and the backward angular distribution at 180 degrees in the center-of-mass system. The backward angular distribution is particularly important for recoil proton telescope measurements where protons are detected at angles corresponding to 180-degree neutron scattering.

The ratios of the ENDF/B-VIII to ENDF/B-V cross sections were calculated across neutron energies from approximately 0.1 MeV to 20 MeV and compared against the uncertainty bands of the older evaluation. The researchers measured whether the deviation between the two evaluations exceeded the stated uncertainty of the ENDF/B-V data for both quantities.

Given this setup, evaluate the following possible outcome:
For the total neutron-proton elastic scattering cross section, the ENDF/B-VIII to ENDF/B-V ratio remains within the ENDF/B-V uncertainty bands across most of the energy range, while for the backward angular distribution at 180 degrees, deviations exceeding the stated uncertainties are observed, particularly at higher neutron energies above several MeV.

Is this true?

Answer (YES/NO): NO